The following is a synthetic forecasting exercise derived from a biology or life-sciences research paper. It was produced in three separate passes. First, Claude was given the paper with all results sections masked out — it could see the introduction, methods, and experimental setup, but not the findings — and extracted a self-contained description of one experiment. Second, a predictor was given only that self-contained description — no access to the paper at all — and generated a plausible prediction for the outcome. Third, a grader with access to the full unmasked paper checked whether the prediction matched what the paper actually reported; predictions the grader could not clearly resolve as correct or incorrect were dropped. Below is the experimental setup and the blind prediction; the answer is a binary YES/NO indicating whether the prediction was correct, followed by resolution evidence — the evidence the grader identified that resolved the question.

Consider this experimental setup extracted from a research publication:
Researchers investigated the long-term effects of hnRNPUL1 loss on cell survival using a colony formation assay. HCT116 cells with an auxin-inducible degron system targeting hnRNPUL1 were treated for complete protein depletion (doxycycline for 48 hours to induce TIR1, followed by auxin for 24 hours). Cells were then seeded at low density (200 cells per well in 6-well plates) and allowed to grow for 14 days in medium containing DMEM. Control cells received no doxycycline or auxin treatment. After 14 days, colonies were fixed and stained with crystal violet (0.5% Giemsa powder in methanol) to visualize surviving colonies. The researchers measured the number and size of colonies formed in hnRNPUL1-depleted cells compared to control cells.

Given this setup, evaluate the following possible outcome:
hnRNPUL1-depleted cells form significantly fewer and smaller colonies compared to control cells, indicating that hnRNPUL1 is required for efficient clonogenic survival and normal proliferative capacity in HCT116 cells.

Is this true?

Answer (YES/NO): YES